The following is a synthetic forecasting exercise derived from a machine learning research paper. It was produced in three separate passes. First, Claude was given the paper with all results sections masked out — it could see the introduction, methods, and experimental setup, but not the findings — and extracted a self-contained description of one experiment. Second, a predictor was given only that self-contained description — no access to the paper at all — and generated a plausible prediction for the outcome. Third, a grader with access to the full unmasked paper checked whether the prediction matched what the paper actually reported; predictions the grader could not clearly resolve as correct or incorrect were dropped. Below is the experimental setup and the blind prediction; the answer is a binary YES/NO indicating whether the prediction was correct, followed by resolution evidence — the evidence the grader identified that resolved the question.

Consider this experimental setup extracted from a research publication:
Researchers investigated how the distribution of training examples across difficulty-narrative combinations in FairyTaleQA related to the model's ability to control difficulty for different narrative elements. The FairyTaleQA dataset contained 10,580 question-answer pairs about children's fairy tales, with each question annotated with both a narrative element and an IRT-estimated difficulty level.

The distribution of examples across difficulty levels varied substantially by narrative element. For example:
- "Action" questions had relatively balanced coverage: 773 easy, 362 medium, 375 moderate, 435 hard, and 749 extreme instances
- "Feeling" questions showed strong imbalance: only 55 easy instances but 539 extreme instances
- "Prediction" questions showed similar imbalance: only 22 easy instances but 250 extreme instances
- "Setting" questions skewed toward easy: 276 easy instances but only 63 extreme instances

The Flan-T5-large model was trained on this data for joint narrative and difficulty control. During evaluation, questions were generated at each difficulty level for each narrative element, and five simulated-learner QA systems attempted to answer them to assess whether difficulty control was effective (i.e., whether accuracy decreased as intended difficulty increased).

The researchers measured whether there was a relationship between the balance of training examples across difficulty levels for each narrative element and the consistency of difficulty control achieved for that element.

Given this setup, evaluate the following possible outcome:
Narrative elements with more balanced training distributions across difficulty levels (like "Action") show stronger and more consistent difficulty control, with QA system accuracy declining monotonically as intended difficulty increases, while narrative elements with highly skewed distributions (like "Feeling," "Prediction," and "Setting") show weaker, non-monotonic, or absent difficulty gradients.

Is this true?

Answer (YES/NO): NO